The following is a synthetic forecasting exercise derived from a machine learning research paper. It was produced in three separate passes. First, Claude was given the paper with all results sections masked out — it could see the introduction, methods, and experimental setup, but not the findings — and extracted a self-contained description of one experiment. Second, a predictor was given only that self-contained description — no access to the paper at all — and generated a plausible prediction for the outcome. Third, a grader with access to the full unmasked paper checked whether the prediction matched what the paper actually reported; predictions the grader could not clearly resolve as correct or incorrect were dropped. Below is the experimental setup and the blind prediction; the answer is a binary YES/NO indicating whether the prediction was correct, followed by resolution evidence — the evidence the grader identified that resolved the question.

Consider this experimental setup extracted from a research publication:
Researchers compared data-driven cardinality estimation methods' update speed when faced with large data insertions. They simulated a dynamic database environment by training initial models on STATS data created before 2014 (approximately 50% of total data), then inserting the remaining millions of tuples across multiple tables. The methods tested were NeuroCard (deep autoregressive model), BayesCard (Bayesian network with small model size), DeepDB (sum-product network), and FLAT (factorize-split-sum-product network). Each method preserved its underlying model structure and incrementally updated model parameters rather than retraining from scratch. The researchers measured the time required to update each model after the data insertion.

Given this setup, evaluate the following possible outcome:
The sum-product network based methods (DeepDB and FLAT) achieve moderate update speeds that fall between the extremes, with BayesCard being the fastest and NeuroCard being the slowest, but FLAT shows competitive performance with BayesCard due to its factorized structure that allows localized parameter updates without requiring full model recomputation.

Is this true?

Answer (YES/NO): NO